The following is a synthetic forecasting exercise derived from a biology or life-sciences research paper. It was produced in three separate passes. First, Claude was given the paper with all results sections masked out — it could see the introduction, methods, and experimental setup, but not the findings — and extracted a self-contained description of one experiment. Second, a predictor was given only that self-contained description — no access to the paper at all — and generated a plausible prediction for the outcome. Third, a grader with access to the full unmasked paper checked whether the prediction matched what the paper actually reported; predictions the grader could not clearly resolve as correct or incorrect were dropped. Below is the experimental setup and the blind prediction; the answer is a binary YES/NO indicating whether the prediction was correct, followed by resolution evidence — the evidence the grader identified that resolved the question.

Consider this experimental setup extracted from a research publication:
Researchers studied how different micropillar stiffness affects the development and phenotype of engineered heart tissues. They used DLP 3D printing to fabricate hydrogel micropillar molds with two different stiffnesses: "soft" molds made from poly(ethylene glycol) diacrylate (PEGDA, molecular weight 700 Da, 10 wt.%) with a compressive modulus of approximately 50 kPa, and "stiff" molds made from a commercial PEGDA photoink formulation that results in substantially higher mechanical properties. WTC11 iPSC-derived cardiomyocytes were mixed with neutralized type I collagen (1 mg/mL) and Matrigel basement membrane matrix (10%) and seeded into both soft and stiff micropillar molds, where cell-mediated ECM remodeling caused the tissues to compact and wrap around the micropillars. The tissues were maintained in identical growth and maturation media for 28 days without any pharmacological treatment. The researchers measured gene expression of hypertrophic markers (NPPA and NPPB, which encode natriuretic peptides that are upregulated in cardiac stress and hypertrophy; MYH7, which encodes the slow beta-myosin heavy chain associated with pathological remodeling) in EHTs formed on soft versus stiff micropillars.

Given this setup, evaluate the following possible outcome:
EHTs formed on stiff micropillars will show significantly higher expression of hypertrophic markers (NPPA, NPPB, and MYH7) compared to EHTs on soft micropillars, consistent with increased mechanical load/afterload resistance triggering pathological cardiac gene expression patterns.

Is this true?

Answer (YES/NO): NO